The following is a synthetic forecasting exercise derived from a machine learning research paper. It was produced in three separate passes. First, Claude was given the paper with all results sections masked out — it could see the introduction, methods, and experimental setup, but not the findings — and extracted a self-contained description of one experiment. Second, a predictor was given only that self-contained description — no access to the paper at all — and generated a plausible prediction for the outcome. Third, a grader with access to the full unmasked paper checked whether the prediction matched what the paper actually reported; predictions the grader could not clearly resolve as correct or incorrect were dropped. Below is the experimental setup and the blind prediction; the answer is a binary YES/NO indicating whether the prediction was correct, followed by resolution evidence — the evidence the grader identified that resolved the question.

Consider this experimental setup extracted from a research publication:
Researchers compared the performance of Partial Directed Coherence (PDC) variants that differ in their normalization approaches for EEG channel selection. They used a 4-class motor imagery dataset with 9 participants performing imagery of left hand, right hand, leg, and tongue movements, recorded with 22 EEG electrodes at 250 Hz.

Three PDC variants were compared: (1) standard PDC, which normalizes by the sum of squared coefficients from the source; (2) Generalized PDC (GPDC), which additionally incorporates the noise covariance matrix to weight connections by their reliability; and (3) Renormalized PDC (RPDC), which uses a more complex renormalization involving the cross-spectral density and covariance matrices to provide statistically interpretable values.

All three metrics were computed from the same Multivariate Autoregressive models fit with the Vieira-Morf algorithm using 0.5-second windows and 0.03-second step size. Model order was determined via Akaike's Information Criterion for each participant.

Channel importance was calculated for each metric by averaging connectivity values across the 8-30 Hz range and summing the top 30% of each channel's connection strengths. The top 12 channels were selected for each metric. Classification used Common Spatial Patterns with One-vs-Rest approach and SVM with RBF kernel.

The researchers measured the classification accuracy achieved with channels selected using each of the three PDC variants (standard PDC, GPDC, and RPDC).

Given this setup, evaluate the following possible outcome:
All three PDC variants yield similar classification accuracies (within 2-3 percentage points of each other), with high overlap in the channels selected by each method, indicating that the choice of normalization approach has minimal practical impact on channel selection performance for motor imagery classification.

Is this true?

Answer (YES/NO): NO